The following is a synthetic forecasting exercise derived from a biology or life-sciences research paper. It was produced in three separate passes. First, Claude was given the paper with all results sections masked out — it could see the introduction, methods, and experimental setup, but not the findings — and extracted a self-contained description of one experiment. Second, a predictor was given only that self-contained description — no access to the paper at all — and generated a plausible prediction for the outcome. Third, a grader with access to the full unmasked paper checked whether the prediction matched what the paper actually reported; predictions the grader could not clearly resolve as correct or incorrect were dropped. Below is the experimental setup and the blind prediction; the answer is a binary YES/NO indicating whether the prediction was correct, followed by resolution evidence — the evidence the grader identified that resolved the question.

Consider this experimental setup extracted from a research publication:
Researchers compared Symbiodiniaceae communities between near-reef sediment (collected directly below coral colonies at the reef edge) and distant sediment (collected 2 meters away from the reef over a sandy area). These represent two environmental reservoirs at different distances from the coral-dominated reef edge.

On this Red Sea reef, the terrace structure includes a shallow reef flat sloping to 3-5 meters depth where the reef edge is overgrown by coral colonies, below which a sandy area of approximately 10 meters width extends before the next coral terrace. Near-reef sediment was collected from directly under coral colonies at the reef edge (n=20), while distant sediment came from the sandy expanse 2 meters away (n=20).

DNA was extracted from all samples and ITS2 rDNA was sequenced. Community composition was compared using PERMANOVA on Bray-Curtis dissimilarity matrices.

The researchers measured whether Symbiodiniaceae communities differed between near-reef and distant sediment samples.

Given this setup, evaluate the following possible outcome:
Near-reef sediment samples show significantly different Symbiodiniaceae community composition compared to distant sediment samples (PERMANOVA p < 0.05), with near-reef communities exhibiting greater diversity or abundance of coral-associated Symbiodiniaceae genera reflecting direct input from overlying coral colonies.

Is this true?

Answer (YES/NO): NO